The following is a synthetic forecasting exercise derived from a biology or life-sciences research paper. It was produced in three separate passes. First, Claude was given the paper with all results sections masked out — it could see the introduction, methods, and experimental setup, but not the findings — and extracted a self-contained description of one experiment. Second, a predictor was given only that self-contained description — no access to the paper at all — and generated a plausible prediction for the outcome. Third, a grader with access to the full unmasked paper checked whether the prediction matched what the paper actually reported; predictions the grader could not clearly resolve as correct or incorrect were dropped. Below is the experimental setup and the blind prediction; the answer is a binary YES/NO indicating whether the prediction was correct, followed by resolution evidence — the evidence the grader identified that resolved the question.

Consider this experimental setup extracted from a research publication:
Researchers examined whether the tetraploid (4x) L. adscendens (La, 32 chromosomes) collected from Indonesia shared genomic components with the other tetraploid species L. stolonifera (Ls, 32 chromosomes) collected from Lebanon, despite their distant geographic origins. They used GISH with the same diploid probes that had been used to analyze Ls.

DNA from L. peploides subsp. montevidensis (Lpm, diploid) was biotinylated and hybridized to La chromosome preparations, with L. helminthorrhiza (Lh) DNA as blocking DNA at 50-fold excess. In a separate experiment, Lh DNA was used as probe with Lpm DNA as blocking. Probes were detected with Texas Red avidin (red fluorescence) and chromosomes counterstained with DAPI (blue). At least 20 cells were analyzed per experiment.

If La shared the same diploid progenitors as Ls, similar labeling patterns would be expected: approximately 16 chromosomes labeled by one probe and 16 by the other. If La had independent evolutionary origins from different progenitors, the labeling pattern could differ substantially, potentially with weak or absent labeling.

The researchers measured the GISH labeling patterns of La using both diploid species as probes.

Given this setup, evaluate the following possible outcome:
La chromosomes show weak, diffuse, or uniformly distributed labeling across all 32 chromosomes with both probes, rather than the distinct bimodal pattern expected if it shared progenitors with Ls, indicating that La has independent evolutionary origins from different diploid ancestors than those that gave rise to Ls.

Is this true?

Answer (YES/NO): NO